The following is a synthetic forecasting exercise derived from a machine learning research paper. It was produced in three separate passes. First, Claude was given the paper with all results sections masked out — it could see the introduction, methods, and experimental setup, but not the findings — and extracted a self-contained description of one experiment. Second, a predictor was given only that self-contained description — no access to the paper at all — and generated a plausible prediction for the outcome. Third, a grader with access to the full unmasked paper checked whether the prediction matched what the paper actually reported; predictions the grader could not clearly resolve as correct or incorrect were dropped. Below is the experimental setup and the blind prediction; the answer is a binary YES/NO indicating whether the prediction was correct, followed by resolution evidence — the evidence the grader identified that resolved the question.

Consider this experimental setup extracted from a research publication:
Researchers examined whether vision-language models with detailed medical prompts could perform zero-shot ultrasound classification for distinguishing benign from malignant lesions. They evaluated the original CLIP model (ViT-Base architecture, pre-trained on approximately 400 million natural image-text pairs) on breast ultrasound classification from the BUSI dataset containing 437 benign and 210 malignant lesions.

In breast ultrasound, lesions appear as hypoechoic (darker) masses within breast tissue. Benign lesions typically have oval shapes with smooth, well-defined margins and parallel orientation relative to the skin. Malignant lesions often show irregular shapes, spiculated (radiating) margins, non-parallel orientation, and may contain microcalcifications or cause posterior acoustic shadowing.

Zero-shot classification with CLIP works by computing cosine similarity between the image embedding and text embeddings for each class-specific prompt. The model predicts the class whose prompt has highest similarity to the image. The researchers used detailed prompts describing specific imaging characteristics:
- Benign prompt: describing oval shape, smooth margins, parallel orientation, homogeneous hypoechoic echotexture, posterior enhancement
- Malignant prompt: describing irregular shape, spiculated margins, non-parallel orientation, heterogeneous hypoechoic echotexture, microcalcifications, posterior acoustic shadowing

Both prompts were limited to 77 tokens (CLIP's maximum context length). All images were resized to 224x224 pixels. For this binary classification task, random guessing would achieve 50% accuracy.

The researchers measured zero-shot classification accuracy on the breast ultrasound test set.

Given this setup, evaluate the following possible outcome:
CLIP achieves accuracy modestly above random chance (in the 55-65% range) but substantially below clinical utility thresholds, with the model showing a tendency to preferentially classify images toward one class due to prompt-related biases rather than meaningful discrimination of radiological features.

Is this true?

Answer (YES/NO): NO